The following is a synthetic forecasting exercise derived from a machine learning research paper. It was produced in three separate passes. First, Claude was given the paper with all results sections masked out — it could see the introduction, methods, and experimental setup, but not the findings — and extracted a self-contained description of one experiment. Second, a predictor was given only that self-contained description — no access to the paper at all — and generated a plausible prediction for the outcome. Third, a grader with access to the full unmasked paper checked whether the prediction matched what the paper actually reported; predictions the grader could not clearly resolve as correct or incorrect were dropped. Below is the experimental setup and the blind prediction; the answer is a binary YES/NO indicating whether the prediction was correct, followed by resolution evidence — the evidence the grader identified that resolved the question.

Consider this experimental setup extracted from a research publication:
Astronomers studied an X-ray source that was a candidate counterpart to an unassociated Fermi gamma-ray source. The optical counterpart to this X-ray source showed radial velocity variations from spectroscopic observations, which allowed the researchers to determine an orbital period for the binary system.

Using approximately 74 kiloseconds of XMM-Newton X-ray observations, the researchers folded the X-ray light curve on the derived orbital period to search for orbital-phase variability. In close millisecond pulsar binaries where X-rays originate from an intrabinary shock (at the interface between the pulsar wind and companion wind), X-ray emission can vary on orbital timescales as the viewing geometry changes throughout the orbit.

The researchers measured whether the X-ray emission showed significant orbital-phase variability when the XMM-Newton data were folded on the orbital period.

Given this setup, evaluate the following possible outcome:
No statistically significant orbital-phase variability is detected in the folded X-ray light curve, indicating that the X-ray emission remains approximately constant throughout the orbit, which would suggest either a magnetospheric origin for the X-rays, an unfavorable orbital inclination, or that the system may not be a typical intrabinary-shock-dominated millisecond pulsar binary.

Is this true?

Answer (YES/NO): YES